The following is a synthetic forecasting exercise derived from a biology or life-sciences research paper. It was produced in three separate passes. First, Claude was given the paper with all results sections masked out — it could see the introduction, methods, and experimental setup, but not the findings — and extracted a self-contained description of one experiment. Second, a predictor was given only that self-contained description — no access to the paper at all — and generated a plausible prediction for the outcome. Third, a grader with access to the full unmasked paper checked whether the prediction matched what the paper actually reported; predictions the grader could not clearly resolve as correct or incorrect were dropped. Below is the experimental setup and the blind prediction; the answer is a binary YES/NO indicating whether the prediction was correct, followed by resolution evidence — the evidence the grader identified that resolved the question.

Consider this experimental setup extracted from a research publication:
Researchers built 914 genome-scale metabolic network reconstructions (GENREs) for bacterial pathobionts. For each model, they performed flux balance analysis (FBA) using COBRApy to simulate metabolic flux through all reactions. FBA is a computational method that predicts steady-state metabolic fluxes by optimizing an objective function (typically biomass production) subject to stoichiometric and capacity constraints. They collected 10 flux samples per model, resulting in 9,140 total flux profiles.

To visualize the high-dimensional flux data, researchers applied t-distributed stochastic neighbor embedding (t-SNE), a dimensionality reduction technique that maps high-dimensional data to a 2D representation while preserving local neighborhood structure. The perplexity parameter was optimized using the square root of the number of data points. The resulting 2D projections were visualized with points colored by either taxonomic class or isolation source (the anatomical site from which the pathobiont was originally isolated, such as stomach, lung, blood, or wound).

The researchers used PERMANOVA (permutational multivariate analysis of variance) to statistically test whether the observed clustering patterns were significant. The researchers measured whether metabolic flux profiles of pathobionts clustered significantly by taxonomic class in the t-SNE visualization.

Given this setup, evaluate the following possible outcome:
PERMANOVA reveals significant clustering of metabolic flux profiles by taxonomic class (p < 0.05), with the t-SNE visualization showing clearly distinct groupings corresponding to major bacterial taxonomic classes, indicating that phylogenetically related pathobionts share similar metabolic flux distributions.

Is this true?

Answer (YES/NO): YES